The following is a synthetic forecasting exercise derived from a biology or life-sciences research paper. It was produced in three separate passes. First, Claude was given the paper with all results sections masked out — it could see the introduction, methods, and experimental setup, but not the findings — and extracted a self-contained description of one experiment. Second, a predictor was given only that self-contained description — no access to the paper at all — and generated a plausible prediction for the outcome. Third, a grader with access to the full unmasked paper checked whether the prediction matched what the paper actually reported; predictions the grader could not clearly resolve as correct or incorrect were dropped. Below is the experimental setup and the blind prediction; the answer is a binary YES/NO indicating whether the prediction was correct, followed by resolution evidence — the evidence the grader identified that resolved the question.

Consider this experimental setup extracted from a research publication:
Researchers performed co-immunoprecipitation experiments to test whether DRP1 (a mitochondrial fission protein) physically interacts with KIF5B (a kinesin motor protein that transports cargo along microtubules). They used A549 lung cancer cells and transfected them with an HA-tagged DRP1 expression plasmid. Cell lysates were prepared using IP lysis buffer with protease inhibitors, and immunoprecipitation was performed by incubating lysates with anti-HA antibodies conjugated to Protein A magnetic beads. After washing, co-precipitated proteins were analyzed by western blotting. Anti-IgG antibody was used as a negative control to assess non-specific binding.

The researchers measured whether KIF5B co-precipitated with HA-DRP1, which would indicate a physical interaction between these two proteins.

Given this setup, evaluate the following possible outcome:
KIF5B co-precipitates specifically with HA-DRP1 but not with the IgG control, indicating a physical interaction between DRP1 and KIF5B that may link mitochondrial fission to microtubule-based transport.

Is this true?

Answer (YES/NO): YES